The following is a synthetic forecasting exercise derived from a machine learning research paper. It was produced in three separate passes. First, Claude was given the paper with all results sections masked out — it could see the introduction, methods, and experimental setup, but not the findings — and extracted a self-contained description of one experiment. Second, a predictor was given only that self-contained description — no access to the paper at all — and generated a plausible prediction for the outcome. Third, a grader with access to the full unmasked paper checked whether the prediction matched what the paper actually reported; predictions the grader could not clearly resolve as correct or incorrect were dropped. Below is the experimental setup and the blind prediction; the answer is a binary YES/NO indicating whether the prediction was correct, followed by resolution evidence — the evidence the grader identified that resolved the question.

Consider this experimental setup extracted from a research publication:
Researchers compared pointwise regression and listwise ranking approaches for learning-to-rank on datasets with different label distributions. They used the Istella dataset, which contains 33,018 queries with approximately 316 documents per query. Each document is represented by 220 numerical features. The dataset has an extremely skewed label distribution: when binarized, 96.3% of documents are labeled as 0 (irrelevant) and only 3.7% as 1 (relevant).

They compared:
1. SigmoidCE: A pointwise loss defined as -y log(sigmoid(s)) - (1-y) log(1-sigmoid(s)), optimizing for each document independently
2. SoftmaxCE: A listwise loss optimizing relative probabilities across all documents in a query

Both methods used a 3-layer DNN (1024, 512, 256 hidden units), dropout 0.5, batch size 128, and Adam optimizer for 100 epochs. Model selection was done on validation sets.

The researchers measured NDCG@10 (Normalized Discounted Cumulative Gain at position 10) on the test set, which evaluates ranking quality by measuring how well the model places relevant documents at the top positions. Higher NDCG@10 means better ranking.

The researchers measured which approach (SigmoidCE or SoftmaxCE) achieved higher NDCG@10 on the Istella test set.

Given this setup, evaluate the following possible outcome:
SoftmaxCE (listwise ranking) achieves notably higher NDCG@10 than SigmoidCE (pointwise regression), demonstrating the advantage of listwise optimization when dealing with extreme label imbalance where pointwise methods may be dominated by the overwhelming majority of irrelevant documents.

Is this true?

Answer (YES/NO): YES